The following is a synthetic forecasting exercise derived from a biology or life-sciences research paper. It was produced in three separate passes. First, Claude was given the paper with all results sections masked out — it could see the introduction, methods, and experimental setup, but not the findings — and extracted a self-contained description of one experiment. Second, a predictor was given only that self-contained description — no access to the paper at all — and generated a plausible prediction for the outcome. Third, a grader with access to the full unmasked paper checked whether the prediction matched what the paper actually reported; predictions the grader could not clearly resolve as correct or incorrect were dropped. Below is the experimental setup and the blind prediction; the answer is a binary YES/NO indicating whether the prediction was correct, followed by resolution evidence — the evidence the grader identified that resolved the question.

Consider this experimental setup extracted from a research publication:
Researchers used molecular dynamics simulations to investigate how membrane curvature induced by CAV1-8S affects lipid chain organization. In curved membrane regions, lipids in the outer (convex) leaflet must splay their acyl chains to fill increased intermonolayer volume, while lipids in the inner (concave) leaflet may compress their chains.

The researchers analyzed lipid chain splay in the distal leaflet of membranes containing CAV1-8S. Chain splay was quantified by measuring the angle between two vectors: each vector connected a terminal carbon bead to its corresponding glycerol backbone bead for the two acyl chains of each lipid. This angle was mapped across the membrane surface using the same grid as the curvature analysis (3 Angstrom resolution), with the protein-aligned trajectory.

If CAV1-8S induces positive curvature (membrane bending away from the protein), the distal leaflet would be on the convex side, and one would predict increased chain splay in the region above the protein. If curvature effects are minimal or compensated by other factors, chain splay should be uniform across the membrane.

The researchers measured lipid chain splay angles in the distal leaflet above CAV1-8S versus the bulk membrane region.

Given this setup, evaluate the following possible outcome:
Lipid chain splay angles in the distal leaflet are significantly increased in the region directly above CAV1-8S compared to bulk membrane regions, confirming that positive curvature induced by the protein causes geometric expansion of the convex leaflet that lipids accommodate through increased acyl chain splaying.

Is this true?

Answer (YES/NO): YES